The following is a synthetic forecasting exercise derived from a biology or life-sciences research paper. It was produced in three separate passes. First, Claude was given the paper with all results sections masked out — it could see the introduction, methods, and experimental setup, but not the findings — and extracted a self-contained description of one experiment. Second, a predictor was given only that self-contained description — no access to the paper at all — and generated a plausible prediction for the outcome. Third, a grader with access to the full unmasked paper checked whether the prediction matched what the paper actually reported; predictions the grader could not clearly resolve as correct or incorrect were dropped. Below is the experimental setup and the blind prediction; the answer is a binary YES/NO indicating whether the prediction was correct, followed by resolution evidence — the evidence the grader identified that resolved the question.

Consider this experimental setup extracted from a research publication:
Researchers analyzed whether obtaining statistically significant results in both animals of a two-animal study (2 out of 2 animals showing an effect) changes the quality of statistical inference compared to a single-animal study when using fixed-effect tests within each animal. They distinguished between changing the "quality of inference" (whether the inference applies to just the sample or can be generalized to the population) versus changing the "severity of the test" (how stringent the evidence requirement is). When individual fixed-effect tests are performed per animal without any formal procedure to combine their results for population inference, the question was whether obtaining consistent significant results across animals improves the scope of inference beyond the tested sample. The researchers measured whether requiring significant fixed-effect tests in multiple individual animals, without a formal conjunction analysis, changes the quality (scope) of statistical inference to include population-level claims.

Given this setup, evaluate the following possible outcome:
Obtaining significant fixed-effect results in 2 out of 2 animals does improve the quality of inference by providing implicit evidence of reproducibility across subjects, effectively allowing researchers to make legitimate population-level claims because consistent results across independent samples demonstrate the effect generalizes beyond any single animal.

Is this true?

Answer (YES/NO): NO